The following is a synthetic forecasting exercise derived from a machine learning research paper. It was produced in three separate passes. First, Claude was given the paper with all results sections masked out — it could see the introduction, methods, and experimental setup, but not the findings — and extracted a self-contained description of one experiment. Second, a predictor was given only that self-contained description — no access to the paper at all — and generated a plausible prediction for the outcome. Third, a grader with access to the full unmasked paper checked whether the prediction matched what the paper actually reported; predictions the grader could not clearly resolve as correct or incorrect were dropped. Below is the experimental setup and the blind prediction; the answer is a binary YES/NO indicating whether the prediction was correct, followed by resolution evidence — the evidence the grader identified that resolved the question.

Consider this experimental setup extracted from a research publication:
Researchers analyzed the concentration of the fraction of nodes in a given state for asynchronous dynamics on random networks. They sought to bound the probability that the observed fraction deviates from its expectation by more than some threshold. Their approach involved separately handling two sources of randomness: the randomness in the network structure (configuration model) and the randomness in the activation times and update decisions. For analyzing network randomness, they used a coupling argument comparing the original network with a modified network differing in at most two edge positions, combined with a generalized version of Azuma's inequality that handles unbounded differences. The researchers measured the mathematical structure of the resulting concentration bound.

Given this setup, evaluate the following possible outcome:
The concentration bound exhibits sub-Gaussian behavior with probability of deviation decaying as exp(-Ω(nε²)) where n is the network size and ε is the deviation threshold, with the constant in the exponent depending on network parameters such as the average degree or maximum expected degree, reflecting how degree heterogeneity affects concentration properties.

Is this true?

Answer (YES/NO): YES